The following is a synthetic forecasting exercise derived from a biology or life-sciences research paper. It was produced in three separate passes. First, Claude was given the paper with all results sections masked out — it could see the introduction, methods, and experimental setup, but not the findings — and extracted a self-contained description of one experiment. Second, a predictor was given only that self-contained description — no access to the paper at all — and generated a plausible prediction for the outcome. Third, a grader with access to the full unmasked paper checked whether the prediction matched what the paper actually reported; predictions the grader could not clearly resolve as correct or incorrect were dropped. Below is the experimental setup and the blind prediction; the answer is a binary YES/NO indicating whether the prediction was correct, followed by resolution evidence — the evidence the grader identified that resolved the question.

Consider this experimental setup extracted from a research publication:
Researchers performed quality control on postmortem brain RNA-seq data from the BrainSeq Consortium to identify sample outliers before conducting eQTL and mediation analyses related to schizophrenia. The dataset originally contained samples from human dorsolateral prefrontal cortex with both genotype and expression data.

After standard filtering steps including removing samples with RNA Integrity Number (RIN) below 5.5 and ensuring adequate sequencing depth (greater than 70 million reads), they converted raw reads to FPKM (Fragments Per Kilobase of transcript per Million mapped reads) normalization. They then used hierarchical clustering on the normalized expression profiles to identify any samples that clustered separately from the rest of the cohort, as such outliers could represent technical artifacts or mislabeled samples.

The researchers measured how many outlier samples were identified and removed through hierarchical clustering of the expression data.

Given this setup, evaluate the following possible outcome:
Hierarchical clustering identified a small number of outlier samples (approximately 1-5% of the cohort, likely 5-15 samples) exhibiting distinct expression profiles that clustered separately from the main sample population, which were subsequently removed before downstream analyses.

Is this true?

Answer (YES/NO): NO